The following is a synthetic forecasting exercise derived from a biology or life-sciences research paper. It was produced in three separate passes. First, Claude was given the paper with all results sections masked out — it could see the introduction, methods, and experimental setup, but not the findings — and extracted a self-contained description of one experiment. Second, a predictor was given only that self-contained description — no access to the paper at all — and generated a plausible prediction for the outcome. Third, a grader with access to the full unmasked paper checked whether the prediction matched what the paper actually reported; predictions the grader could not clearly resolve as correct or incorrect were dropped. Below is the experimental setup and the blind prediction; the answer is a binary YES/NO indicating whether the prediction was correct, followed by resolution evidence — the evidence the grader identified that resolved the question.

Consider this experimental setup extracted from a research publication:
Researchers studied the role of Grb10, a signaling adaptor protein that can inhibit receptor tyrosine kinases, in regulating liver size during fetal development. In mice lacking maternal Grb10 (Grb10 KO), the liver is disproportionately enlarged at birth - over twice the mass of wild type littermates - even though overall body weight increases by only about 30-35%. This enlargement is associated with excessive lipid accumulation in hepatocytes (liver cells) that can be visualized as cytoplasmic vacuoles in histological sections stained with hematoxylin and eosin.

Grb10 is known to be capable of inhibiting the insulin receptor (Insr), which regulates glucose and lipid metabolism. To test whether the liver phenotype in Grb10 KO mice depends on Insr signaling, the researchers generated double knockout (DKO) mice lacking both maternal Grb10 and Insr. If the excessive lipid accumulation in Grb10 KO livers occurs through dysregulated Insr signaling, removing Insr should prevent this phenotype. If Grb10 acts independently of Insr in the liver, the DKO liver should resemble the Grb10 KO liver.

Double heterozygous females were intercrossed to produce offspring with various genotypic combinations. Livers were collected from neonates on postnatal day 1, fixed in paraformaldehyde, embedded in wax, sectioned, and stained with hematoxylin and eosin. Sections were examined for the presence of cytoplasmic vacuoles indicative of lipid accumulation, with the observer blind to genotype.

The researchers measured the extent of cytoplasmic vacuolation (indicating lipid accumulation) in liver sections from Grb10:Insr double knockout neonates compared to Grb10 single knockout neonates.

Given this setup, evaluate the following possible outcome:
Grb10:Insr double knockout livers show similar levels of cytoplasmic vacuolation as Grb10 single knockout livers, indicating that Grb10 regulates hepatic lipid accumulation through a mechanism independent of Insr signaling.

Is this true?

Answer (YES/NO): NO